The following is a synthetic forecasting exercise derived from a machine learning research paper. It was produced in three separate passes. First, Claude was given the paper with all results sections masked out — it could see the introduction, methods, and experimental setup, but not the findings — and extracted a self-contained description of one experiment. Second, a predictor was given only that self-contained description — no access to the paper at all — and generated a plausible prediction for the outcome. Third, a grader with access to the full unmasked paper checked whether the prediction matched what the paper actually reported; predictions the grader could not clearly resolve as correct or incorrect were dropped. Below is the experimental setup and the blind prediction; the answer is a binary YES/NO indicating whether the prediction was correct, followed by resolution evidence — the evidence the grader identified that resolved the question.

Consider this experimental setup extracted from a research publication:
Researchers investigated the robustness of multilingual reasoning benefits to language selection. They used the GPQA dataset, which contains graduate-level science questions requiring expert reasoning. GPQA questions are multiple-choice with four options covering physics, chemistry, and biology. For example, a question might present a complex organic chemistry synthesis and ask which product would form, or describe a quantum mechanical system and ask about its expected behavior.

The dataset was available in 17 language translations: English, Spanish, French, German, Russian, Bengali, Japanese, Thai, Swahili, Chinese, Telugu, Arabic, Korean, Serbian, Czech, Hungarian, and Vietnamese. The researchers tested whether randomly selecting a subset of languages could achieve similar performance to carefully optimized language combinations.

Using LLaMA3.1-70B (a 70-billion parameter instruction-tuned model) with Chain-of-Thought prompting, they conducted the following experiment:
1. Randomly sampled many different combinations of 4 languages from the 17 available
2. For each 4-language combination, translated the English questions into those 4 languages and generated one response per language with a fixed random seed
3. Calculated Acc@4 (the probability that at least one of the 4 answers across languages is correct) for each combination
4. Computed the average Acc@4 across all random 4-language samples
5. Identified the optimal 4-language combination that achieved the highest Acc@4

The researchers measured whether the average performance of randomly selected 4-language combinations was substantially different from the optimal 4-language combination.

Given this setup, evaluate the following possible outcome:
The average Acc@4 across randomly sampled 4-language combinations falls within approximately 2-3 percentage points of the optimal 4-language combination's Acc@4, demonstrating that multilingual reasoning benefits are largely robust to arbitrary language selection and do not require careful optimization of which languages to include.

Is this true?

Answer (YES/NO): NO